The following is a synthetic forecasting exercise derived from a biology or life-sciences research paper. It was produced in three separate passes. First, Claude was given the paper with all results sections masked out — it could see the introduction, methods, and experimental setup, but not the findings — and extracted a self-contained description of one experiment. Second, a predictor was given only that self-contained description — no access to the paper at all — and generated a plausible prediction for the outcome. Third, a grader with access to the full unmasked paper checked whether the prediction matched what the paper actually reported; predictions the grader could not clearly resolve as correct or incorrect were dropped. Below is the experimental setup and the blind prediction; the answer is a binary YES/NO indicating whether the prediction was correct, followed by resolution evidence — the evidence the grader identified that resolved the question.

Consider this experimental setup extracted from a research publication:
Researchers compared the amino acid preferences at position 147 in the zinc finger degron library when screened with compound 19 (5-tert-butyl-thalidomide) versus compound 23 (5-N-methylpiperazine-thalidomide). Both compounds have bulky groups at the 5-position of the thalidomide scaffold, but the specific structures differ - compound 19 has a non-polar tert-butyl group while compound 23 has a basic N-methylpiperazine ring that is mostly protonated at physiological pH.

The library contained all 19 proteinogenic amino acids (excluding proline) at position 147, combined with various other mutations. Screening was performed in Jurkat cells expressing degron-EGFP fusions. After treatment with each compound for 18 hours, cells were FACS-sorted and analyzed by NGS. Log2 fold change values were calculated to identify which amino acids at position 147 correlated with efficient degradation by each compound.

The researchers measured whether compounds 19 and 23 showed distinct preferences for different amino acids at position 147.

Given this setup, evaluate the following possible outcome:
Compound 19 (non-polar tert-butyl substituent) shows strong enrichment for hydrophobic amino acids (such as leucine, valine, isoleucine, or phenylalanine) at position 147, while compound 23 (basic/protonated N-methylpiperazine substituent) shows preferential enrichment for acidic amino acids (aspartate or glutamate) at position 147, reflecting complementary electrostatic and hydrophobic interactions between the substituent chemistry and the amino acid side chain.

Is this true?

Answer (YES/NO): NO